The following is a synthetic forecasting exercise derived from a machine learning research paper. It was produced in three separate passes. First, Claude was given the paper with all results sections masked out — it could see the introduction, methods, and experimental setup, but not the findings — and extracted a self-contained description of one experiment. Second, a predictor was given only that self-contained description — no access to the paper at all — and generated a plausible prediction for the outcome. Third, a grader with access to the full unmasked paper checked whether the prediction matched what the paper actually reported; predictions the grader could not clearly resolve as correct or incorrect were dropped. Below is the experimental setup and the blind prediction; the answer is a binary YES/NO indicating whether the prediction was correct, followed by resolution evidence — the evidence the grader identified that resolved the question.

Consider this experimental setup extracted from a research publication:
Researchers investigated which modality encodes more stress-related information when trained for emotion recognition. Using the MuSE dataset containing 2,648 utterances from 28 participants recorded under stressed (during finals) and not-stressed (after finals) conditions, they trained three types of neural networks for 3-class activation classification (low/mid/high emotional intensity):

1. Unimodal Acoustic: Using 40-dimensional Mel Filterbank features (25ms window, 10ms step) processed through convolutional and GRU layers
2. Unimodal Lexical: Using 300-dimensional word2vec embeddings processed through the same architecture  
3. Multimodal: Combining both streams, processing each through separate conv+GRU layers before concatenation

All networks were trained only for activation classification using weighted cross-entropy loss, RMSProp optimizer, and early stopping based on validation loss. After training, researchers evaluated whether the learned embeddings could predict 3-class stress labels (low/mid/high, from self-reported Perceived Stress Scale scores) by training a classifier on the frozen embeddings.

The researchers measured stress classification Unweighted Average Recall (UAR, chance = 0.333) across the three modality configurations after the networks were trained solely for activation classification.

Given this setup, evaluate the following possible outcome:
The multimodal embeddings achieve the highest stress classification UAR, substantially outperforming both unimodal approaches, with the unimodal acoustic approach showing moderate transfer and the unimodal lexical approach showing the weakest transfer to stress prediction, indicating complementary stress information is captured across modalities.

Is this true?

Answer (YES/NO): NO